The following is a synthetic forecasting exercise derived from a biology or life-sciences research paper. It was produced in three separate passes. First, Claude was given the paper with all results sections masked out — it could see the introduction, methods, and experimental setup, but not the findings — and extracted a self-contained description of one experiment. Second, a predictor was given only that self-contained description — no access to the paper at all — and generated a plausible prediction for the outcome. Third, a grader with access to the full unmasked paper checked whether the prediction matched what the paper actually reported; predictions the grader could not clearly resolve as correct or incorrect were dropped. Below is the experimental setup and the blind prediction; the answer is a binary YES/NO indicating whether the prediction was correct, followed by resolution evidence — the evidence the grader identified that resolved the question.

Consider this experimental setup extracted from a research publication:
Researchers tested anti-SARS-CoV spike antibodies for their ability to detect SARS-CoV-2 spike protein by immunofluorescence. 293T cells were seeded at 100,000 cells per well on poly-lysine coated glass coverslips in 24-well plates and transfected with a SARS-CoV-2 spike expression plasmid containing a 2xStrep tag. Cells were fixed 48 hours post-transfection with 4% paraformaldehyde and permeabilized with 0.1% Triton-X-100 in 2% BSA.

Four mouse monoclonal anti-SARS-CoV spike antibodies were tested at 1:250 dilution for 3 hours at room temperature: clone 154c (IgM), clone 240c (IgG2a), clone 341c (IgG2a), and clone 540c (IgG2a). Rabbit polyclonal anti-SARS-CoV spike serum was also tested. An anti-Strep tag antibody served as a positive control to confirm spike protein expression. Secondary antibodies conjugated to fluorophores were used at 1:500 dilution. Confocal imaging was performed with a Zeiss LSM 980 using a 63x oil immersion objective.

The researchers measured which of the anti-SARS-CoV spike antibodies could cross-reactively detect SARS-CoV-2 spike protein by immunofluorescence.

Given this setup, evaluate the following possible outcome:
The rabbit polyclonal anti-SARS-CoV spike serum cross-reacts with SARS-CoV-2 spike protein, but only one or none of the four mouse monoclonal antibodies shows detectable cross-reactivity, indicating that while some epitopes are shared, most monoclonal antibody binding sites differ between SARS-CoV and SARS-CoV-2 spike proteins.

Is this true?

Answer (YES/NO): NO